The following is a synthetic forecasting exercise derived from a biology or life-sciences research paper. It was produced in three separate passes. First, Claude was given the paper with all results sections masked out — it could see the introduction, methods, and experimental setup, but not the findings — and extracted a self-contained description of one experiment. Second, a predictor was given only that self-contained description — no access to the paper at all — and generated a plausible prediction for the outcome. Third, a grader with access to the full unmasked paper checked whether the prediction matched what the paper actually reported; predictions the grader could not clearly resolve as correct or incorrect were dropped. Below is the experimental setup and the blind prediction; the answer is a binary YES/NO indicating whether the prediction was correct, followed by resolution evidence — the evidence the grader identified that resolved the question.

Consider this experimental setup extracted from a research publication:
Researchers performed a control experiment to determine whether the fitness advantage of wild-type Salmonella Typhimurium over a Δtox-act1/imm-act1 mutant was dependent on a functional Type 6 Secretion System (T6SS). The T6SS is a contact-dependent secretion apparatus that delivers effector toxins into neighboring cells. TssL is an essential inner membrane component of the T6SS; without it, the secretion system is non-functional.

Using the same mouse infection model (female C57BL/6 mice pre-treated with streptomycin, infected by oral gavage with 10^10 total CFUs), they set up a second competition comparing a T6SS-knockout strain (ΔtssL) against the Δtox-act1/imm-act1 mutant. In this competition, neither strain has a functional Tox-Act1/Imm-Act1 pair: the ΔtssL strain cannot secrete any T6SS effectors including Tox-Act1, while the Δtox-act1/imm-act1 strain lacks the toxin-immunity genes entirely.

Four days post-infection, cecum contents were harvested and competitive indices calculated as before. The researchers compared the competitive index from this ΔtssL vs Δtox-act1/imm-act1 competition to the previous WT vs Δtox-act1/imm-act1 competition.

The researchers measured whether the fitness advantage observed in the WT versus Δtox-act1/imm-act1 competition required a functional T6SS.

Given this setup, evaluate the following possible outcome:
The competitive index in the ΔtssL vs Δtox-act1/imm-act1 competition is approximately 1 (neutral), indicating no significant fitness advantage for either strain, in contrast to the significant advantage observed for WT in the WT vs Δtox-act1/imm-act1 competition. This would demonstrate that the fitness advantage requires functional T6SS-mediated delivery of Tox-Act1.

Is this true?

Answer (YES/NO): YES